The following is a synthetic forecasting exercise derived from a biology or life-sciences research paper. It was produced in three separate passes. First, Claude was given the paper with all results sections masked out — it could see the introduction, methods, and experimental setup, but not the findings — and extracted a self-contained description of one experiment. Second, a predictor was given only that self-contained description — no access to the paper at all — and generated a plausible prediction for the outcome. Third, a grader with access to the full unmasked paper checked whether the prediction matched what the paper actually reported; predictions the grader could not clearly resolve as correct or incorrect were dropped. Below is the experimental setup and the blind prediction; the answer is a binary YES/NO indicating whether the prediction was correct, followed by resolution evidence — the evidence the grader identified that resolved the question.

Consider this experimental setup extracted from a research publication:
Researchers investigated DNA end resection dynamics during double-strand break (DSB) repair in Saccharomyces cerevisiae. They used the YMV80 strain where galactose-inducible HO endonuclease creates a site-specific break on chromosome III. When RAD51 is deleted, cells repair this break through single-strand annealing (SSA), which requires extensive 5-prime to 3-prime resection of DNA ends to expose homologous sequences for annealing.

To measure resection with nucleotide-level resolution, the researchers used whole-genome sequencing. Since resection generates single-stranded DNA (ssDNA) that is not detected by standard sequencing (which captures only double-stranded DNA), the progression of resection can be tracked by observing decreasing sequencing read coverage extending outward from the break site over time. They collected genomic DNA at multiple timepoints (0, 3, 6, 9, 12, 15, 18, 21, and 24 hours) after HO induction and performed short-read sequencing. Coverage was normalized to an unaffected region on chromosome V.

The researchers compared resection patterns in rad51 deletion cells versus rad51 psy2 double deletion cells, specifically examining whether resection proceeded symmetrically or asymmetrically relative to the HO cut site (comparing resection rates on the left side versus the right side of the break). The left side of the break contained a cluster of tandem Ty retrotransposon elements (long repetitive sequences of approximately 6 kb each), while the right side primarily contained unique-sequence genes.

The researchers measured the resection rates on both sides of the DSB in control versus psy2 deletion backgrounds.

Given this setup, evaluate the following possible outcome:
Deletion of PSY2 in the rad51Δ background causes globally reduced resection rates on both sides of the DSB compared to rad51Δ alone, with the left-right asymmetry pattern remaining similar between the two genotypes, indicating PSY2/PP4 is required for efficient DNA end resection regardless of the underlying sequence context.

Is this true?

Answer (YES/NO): NO